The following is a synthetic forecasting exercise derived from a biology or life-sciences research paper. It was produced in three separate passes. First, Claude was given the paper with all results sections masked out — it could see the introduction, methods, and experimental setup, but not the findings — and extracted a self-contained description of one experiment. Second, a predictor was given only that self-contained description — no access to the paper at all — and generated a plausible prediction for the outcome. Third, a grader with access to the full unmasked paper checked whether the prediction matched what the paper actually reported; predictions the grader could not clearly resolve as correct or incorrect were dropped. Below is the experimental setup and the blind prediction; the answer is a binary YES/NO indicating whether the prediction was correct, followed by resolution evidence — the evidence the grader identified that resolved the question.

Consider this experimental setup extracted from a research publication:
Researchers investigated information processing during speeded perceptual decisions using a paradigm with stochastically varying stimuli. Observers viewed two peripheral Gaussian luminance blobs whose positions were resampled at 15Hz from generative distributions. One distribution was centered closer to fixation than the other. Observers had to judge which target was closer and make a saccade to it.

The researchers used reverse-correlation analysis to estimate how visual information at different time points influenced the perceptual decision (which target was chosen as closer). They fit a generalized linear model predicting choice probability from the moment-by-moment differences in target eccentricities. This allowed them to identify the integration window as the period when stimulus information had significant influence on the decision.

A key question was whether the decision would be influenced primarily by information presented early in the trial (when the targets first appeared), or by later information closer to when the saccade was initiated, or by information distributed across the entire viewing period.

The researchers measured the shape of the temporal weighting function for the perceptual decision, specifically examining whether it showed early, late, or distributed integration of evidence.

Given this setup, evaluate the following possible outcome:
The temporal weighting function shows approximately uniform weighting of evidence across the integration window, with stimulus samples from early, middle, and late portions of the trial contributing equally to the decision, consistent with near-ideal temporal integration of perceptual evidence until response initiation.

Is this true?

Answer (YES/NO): NO